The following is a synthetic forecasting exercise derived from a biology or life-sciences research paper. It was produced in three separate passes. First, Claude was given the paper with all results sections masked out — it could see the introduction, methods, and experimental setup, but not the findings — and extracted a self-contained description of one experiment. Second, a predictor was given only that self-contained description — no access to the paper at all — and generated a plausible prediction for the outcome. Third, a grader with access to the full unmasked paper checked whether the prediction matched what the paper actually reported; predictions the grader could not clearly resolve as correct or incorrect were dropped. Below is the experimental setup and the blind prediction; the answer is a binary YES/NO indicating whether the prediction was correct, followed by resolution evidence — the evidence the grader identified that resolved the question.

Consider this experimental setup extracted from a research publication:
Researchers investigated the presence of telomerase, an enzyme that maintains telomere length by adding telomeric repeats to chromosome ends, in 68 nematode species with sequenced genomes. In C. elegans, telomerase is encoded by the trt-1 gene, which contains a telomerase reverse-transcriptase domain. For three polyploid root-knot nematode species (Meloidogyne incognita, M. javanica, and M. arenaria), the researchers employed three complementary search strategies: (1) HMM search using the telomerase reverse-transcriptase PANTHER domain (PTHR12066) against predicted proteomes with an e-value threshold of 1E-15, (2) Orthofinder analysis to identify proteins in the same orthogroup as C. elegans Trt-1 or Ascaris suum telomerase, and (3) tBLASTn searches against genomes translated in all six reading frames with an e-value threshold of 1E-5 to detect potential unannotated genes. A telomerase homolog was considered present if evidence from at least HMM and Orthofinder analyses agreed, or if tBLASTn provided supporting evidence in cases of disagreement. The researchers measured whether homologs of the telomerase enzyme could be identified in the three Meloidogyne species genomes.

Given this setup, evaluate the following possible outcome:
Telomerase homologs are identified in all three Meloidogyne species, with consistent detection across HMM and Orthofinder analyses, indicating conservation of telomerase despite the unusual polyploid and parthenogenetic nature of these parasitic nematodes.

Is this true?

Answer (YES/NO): NO